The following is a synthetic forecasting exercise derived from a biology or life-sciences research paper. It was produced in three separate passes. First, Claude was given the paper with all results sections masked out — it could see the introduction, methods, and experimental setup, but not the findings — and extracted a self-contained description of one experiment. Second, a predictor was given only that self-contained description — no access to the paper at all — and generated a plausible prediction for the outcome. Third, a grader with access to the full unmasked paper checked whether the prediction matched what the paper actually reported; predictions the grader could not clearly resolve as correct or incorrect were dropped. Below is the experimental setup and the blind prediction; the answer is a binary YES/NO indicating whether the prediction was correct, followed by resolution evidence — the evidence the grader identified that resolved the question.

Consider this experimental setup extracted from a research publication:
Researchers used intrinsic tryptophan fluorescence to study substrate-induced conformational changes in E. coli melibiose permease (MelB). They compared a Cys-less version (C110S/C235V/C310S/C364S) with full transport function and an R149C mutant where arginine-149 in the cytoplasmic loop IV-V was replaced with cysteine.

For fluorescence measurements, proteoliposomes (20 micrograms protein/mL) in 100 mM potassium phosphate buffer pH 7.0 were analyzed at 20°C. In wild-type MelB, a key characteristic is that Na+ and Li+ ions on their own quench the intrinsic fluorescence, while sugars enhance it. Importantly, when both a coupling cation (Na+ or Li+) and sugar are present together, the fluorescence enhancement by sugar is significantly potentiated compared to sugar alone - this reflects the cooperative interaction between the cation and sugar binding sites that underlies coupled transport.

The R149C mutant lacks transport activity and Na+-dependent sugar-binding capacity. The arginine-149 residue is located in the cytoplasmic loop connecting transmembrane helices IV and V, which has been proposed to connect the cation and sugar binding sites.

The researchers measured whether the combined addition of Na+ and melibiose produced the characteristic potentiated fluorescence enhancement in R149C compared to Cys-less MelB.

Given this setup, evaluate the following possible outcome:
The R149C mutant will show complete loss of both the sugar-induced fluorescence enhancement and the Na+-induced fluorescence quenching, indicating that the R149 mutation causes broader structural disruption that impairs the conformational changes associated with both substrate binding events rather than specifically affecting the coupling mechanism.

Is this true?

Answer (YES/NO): NO